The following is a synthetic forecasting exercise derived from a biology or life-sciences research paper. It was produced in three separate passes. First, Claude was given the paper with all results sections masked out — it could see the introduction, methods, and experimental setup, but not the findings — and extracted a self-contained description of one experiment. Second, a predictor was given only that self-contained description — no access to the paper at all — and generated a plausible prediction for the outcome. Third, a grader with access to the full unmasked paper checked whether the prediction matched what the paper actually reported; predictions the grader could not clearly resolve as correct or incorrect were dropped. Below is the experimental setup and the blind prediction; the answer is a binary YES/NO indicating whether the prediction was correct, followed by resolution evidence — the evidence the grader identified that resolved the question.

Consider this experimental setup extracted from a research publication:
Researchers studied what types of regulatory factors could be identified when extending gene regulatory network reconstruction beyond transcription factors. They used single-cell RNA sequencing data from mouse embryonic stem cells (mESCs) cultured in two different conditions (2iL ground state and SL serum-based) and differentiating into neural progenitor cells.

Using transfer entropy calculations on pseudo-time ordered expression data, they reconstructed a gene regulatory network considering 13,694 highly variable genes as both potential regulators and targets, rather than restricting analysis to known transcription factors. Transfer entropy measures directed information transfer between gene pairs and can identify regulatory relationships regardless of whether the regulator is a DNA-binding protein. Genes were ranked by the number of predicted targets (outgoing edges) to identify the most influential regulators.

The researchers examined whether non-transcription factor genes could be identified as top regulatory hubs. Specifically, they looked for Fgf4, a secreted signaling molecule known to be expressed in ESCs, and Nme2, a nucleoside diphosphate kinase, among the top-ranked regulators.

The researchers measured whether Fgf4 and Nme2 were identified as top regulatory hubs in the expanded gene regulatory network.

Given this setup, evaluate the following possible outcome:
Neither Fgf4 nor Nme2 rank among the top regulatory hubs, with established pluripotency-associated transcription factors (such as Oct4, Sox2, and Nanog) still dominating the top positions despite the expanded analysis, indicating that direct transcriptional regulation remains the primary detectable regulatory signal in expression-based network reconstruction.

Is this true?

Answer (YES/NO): NO